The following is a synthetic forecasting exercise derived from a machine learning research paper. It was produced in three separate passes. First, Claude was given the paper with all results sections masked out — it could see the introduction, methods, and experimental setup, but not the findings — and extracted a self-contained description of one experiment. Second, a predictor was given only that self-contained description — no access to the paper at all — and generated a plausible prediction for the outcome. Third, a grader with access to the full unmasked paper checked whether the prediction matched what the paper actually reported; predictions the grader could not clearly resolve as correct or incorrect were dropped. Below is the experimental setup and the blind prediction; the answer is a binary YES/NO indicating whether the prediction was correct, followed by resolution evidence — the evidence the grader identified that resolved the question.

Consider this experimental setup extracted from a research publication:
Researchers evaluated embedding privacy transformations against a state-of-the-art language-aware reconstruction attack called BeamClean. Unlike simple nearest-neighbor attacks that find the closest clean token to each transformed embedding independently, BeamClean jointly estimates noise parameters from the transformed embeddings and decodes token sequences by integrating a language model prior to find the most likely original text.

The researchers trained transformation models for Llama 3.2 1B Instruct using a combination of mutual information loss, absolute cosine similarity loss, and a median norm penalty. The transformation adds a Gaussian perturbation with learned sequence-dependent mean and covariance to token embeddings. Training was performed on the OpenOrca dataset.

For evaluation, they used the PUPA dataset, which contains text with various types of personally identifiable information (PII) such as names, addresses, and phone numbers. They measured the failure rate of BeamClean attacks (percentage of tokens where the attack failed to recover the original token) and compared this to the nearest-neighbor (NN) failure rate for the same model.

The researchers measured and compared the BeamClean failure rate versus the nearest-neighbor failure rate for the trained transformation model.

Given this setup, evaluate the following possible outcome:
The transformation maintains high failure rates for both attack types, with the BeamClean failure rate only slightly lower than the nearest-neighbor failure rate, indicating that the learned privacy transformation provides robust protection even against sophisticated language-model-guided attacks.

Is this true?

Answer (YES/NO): YES